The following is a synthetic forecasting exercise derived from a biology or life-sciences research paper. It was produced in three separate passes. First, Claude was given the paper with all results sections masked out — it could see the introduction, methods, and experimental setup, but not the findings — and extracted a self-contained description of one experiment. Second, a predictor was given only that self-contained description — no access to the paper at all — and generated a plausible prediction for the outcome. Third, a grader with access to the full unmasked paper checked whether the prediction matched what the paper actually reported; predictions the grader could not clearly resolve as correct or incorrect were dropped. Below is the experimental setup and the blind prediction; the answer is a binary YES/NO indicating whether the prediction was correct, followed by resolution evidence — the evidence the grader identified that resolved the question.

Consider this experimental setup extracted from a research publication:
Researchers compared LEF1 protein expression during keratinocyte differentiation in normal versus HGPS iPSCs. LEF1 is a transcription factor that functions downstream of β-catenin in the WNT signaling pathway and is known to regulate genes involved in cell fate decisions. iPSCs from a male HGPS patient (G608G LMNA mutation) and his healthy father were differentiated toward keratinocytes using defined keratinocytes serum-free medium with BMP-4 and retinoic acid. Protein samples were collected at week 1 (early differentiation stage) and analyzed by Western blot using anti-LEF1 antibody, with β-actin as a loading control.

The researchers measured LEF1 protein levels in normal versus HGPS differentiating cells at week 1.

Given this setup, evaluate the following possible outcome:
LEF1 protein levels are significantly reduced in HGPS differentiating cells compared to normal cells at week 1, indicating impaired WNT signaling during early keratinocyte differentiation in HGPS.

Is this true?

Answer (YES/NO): YES